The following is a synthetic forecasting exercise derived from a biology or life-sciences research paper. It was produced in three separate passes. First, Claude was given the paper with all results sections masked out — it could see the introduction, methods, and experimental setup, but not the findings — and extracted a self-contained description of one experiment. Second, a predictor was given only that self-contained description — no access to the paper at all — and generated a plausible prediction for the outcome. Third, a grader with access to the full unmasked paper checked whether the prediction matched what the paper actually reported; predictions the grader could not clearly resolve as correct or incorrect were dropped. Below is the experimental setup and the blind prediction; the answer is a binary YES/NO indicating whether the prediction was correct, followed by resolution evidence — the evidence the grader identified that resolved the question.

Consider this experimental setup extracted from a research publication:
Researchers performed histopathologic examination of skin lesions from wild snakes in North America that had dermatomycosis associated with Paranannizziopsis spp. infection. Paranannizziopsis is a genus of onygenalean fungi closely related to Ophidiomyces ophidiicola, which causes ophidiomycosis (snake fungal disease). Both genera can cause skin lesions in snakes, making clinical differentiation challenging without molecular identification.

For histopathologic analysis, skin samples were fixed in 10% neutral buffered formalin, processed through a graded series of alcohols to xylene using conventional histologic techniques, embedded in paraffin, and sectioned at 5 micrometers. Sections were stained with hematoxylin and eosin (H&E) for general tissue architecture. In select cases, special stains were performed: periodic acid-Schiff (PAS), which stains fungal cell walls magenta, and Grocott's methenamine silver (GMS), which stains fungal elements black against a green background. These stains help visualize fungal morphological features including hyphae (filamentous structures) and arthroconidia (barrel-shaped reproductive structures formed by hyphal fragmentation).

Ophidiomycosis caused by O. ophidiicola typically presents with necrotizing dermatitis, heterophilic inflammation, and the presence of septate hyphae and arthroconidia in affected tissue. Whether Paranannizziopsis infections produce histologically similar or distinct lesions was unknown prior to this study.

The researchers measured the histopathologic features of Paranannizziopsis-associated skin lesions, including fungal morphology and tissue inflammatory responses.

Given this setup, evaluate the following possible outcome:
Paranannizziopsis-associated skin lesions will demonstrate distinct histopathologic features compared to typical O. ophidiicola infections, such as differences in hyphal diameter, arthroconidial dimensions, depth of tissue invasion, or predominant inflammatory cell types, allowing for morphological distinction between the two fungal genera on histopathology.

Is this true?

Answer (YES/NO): NO